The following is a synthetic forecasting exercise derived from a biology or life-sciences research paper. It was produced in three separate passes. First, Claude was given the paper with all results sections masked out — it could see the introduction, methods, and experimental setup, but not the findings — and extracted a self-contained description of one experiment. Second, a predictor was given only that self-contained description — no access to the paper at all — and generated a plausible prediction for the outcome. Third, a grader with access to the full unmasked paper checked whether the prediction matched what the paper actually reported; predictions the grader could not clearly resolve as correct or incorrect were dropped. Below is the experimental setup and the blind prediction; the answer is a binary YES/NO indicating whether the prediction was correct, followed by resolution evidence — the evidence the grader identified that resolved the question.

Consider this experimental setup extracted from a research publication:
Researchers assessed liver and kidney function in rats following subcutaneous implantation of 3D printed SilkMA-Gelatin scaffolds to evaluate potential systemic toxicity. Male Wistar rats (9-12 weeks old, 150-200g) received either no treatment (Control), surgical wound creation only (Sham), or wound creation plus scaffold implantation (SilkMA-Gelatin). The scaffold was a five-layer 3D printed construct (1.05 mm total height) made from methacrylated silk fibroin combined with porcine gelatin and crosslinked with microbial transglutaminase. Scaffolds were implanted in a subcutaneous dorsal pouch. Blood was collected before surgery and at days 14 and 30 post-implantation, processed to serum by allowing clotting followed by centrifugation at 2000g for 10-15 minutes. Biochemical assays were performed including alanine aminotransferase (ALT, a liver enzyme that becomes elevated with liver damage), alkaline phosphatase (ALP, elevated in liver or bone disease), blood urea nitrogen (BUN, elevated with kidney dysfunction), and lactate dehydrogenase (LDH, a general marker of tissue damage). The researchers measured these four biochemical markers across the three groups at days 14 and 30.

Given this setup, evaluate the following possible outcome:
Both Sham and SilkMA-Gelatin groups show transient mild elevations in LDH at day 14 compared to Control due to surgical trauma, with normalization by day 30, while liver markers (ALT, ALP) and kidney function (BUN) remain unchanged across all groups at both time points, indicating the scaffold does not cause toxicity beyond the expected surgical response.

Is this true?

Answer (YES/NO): NO